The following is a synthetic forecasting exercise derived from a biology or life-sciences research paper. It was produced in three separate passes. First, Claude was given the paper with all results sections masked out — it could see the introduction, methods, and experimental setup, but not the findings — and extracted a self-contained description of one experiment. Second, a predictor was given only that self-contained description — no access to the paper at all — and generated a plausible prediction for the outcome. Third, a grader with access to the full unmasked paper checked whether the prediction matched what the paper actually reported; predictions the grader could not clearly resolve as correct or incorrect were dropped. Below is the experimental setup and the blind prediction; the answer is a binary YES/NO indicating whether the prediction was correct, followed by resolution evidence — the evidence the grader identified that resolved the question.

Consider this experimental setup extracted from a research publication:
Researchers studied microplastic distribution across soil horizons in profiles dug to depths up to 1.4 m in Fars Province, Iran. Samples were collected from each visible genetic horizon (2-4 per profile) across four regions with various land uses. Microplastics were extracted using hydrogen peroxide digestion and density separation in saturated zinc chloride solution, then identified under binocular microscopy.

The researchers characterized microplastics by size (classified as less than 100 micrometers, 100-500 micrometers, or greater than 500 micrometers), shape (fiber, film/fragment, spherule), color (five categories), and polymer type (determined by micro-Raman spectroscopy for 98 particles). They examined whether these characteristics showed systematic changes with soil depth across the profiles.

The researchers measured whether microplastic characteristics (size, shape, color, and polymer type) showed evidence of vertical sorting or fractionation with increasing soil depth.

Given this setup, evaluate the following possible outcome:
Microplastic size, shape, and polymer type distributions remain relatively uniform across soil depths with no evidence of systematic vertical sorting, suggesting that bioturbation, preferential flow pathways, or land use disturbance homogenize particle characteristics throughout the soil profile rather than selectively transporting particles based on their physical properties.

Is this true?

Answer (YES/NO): YES